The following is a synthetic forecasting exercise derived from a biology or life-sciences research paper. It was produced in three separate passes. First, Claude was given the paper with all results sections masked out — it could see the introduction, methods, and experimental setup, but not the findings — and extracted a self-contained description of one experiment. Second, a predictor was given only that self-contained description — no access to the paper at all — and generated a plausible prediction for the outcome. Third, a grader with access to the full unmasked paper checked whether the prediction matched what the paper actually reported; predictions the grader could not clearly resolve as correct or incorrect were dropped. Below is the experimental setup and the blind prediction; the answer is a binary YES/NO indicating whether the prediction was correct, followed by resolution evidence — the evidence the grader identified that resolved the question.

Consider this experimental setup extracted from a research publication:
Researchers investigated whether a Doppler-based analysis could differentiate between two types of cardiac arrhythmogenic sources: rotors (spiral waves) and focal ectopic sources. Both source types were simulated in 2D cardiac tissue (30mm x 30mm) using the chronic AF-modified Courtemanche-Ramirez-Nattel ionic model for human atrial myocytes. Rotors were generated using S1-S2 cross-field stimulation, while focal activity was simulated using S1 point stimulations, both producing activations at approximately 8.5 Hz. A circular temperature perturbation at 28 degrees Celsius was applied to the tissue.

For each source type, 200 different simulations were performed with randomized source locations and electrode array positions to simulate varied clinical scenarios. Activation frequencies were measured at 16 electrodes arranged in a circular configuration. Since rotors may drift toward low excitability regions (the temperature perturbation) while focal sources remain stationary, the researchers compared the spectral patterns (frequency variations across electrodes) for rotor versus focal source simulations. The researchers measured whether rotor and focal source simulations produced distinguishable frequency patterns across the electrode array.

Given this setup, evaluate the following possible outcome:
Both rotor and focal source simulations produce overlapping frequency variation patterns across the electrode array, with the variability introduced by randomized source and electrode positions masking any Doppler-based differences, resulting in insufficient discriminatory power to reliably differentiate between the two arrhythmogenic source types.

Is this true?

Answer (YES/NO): NO